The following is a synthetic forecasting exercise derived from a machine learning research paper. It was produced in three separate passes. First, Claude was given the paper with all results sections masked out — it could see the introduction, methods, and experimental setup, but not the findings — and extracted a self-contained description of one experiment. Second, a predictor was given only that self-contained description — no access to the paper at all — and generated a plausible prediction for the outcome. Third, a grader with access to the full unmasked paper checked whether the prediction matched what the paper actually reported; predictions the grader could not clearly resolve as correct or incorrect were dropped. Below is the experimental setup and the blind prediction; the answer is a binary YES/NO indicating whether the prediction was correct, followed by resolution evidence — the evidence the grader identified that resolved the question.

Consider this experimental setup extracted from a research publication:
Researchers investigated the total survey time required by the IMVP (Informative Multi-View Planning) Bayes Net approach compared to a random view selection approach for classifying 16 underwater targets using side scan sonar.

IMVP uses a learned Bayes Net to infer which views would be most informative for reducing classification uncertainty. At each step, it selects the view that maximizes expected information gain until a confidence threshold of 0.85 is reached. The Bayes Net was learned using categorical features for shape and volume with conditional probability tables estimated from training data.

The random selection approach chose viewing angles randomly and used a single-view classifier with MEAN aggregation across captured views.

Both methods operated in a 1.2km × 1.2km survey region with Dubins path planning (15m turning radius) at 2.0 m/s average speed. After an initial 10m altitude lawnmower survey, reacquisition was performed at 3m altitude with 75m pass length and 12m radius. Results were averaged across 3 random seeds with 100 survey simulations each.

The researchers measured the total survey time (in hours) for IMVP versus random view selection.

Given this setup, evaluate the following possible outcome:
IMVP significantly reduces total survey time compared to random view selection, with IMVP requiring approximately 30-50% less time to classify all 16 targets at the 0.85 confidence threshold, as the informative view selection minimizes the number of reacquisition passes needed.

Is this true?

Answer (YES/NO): NO